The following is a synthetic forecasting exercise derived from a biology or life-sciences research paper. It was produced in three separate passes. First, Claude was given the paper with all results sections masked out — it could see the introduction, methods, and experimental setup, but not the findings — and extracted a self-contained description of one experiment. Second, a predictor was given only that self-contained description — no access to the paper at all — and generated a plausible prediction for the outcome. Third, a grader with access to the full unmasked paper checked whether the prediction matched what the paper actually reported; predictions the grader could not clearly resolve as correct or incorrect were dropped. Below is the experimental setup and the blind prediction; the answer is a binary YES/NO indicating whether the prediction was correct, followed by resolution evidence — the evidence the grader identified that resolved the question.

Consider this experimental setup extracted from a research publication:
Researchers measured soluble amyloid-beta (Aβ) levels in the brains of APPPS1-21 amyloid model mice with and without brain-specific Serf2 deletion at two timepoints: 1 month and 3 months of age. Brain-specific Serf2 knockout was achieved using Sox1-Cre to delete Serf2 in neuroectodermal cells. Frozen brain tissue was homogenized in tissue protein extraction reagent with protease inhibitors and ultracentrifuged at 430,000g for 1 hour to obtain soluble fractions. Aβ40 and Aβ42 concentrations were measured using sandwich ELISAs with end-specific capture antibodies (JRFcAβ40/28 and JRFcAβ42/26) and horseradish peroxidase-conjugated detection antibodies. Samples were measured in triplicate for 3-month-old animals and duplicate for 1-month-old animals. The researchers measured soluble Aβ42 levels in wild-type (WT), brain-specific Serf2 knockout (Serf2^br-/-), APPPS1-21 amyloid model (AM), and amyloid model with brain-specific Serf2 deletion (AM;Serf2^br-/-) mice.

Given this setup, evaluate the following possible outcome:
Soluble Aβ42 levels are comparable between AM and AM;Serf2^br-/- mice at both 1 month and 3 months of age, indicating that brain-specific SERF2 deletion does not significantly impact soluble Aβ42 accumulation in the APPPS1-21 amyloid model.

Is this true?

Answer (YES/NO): YES